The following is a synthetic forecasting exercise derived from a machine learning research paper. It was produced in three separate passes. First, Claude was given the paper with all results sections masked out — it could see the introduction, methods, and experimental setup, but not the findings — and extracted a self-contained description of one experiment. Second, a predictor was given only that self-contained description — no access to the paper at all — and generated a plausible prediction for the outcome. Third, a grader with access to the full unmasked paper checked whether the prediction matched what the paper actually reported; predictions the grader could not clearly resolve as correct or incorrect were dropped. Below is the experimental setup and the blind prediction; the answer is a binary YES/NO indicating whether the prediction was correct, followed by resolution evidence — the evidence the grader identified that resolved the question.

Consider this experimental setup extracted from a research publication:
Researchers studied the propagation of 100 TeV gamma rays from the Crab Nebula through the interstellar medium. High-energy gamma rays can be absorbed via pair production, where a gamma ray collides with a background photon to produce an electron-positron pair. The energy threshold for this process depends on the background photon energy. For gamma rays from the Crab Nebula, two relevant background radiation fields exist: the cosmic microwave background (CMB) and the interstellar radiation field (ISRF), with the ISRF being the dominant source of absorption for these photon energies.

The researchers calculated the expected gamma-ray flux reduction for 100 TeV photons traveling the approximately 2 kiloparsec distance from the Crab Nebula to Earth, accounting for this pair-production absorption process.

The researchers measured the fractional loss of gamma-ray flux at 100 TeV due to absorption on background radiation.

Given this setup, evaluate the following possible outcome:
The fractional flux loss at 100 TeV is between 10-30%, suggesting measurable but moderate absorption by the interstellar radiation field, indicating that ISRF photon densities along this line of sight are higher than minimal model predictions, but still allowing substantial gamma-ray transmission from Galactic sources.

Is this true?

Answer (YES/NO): NO